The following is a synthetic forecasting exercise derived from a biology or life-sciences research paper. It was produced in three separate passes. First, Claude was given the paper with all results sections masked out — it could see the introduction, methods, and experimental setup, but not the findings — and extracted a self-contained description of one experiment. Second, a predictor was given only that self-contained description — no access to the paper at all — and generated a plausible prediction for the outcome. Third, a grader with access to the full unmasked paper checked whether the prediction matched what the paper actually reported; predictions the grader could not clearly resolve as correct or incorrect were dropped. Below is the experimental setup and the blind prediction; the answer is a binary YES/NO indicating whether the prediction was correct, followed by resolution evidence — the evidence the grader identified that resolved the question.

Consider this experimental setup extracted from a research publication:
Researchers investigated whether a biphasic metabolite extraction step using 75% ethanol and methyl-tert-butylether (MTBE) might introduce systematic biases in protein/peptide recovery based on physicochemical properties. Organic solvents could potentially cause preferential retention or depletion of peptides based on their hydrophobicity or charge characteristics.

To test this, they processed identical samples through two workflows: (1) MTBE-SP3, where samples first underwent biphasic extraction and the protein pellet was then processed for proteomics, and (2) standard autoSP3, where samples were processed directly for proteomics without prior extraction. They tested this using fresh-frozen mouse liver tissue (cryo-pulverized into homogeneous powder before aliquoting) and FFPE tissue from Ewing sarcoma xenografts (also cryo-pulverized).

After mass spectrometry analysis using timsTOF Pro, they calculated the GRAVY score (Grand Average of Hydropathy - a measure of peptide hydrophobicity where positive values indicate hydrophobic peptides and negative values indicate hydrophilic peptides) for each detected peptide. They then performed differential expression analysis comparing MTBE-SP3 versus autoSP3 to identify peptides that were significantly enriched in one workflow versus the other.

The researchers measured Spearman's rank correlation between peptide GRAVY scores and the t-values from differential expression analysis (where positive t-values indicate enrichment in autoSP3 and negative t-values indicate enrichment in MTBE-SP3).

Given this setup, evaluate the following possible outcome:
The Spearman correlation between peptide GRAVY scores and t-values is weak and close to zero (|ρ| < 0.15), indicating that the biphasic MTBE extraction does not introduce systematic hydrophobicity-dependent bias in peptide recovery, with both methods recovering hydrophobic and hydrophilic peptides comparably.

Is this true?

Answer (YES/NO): NO